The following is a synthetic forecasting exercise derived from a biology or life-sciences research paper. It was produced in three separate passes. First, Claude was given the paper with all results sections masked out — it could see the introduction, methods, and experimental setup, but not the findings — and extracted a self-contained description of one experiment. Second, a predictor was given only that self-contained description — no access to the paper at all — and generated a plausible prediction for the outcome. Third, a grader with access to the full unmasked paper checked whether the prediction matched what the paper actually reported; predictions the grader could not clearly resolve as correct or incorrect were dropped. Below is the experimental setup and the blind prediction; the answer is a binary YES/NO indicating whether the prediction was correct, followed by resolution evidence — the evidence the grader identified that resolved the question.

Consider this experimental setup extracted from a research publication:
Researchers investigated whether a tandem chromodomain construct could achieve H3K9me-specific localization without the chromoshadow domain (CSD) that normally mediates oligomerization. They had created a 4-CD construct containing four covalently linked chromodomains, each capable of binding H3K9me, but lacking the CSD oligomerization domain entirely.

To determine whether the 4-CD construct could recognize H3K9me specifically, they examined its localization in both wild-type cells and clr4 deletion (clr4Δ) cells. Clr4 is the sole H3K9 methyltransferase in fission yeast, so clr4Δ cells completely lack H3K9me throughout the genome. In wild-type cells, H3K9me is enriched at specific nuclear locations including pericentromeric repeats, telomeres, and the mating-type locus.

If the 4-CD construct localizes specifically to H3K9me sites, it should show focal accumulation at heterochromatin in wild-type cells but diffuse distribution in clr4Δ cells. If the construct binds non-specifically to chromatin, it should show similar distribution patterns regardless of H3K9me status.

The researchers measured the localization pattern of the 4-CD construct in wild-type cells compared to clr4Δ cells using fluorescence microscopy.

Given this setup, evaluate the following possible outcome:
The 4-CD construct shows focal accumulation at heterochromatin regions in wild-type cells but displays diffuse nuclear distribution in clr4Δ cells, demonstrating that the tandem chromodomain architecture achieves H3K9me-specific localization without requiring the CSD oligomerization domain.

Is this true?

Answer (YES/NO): YES